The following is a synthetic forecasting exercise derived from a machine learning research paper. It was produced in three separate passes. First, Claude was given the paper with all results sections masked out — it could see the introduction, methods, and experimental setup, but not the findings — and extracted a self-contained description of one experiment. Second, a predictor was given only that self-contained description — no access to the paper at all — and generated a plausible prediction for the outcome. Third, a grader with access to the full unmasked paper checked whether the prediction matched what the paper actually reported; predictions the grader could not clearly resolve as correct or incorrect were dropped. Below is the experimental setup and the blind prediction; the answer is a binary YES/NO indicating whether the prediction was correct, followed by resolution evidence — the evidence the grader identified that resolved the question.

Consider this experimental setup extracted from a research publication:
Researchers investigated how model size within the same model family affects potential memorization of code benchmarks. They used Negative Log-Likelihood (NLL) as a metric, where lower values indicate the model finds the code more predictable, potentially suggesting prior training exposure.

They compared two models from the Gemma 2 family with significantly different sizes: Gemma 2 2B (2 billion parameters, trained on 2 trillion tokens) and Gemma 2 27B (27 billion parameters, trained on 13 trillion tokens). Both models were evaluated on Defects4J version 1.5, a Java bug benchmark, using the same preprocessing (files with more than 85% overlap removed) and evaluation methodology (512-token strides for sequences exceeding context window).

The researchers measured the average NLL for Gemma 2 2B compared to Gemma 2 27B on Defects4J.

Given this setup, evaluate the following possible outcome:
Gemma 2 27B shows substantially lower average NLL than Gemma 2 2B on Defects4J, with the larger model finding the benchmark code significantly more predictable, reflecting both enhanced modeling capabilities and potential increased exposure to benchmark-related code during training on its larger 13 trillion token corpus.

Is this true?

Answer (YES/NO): YES